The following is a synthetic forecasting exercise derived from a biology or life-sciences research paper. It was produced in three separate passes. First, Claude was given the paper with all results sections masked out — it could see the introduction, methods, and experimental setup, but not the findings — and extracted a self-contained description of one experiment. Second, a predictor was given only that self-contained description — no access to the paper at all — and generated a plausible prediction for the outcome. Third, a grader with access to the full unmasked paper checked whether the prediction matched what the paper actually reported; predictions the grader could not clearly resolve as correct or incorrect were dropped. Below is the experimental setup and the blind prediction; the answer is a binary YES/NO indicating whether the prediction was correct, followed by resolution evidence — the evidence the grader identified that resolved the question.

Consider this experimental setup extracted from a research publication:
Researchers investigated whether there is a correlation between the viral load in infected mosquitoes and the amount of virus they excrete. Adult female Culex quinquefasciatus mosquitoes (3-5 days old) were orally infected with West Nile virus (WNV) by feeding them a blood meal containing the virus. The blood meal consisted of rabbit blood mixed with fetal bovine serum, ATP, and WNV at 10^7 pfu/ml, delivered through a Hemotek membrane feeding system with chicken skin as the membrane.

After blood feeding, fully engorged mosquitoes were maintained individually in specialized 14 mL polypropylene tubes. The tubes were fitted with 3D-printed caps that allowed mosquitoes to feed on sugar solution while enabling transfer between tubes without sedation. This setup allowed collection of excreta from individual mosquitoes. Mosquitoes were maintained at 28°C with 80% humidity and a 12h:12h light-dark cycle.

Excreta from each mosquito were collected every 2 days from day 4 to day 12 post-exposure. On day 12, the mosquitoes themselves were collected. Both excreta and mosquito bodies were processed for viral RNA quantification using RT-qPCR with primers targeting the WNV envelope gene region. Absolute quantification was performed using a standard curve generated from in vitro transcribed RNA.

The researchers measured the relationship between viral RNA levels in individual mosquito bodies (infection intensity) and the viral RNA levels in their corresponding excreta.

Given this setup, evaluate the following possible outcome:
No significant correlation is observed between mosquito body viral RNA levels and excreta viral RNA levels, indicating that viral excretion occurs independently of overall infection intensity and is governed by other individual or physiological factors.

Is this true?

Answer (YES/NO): YES